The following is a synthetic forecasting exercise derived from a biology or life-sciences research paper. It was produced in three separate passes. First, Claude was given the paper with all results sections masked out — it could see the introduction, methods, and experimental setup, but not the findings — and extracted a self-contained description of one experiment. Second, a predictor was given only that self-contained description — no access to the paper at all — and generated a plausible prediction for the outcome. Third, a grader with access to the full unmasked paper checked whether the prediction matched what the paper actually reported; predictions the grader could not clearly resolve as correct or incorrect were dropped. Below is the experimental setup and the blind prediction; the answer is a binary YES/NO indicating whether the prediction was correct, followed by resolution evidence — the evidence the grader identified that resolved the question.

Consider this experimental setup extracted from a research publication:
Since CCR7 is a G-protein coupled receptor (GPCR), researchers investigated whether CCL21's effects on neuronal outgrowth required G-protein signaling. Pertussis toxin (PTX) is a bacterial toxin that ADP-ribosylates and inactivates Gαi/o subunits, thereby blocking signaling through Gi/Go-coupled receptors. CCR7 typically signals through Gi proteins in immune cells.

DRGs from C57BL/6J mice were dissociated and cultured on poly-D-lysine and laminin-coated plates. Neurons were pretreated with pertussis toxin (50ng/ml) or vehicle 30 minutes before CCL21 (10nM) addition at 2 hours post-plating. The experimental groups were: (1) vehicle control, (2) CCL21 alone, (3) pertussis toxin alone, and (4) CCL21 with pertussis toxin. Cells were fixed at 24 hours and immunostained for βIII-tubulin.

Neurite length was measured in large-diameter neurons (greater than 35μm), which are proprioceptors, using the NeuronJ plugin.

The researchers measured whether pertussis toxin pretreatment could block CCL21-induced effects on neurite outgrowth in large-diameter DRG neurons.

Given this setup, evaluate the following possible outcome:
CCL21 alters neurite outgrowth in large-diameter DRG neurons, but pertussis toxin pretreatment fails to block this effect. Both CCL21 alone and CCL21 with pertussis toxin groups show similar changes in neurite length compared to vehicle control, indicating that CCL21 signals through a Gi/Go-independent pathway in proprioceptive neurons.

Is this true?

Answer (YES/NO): YES